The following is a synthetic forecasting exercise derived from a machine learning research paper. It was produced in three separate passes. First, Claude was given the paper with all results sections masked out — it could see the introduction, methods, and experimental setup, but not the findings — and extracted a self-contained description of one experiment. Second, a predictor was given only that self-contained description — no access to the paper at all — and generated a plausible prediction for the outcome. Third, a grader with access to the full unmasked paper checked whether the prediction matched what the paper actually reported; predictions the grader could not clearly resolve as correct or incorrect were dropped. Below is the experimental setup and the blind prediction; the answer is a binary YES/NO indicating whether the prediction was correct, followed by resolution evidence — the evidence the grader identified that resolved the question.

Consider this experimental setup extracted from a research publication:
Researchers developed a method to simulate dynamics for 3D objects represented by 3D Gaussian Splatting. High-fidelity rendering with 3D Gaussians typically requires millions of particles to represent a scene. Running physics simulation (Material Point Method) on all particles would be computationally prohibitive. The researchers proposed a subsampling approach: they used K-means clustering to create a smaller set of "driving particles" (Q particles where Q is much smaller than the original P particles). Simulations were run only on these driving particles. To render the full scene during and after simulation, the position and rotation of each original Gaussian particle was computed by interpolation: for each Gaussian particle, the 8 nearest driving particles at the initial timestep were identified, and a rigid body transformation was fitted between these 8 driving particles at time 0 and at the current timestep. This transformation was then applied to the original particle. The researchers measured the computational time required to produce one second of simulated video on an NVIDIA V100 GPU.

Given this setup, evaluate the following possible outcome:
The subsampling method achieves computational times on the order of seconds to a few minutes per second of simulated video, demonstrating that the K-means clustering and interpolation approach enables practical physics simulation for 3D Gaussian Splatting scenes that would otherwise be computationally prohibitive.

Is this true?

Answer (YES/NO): YES